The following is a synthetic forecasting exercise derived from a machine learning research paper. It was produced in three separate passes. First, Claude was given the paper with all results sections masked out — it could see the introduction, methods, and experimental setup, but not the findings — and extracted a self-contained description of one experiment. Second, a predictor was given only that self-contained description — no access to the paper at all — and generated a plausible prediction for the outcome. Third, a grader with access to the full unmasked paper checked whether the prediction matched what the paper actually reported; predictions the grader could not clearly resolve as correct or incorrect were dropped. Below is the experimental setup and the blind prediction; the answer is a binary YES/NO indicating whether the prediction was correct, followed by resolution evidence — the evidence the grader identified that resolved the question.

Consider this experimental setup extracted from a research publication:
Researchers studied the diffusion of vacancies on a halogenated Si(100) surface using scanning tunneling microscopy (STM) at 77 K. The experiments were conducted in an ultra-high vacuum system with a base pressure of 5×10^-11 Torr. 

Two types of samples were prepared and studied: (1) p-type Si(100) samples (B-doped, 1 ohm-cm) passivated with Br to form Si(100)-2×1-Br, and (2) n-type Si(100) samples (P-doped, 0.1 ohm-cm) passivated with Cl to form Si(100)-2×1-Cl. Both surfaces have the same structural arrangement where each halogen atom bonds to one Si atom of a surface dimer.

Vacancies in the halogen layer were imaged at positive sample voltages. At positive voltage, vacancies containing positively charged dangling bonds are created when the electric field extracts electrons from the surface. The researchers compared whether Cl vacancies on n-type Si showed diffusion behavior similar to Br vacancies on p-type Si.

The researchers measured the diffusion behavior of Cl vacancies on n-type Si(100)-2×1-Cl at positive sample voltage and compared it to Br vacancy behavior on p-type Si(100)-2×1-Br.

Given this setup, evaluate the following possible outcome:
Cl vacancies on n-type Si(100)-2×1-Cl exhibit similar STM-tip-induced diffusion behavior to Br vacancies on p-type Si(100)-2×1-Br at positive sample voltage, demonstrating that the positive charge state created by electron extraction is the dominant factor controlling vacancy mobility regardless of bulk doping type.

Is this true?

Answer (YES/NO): NO